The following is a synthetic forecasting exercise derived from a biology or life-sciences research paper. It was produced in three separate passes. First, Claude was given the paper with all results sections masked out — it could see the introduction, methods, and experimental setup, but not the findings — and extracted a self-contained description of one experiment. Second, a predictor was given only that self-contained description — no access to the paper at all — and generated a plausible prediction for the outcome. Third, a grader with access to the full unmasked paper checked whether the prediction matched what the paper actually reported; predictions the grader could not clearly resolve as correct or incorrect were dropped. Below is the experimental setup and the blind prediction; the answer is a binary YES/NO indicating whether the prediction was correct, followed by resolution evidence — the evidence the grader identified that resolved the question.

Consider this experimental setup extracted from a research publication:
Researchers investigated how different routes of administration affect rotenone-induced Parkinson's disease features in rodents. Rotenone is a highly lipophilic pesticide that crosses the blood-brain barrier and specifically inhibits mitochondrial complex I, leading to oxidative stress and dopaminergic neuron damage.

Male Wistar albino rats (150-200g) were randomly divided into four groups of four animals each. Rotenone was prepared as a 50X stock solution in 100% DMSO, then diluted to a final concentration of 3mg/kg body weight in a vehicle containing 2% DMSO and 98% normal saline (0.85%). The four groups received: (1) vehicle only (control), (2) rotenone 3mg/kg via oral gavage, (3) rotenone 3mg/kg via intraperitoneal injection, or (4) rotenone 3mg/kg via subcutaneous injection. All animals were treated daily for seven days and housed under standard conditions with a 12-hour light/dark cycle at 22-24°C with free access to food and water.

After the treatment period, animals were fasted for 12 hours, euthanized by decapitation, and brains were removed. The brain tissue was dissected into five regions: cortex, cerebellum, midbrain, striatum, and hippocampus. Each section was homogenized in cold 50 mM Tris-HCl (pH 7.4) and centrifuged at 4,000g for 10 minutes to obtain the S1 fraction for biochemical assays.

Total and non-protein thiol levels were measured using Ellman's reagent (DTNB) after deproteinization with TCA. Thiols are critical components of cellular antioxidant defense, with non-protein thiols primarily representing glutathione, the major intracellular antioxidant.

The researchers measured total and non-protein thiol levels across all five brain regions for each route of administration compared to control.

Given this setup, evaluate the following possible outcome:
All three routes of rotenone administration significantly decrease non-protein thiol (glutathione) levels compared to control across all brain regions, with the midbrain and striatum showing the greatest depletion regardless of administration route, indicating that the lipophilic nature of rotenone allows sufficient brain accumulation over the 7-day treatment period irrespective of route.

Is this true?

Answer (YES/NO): NO